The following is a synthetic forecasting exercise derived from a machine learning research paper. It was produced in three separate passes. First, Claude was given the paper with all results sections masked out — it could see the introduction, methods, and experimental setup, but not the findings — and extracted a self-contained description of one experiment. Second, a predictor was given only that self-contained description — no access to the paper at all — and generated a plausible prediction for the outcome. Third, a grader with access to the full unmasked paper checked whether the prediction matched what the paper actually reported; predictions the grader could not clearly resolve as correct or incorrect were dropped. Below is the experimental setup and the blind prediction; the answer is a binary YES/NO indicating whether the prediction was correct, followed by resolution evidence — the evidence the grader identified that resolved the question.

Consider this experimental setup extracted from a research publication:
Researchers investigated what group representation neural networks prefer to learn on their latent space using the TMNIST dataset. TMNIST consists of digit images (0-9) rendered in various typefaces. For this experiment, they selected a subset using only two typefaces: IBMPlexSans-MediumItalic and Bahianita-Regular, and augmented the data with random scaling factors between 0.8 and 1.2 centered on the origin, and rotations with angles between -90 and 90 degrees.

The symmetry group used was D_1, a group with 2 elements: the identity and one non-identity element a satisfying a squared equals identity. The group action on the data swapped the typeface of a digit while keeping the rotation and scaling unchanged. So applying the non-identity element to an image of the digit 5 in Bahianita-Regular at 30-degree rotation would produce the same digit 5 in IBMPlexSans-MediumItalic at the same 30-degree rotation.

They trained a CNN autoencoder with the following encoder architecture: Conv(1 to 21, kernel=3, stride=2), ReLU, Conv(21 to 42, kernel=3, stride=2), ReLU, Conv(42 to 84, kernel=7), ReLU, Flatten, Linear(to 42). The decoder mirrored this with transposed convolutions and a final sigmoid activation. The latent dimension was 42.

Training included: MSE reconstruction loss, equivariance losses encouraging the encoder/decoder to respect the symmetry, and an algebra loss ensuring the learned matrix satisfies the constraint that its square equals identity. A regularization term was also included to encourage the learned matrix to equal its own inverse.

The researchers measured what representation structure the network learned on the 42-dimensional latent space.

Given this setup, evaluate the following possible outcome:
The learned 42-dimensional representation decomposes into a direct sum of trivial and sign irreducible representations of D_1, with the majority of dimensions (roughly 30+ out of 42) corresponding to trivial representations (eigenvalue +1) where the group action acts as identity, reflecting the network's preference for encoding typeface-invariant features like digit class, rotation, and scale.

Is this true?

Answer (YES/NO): NO